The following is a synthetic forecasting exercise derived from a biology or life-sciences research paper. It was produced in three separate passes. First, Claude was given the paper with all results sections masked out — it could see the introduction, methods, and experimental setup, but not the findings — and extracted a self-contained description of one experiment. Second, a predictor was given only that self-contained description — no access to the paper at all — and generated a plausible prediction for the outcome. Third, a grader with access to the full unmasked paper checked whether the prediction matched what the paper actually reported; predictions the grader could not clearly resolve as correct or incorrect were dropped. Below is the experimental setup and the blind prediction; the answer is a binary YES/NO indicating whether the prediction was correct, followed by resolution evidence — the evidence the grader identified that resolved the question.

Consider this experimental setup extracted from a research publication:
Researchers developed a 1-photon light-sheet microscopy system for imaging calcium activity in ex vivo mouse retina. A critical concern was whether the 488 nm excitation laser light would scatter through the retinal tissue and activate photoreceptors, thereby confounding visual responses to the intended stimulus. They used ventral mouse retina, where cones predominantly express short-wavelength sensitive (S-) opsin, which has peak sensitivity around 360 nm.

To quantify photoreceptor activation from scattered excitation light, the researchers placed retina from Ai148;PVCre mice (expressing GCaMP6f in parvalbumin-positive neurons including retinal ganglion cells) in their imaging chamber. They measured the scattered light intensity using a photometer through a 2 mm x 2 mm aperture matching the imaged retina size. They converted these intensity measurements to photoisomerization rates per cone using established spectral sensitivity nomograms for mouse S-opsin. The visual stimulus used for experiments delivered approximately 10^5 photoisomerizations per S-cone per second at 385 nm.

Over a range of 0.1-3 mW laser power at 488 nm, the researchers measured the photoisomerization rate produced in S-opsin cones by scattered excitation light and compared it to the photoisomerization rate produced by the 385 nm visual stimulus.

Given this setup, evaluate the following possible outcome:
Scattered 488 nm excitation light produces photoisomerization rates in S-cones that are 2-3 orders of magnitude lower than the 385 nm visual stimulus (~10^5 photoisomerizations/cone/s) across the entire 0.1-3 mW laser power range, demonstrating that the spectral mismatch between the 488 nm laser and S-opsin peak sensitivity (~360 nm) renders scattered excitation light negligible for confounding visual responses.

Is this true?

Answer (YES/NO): YES